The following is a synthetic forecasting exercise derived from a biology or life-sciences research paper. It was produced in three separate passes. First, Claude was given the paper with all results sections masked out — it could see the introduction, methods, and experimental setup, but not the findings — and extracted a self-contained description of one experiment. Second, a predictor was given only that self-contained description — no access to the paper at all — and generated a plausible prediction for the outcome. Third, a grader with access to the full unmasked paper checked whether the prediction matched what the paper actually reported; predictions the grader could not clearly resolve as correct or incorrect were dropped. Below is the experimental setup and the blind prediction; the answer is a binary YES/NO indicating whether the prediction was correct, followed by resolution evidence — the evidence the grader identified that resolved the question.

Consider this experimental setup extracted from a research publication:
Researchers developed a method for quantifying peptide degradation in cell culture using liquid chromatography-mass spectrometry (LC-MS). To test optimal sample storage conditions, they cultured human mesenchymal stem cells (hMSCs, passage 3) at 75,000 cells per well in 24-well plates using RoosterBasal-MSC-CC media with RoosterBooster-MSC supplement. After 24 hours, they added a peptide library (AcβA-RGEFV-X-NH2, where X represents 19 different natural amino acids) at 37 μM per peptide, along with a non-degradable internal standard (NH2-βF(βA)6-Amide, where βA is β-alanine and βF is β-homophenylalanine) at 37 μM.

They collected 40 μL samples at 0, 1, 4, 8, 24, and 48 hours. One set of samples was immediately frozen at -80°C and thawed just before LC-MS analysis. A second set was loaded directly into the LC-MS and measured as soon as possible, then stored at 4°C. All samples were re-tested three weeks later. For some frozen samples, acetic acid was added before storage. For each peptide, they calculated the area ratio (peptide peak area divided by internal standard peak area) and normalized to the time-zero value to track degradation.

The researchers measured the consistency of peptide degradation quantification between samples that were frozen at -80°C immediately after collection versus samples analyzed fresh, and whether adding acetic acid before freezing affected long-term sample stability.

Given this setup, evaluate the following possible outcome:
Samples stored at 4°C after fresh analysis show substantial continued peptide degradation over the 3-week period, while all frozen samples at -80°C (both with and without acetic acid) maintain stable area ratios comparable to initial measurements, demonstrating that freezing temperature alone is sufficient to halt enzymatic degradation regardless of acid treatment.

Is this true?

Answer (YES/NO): NO